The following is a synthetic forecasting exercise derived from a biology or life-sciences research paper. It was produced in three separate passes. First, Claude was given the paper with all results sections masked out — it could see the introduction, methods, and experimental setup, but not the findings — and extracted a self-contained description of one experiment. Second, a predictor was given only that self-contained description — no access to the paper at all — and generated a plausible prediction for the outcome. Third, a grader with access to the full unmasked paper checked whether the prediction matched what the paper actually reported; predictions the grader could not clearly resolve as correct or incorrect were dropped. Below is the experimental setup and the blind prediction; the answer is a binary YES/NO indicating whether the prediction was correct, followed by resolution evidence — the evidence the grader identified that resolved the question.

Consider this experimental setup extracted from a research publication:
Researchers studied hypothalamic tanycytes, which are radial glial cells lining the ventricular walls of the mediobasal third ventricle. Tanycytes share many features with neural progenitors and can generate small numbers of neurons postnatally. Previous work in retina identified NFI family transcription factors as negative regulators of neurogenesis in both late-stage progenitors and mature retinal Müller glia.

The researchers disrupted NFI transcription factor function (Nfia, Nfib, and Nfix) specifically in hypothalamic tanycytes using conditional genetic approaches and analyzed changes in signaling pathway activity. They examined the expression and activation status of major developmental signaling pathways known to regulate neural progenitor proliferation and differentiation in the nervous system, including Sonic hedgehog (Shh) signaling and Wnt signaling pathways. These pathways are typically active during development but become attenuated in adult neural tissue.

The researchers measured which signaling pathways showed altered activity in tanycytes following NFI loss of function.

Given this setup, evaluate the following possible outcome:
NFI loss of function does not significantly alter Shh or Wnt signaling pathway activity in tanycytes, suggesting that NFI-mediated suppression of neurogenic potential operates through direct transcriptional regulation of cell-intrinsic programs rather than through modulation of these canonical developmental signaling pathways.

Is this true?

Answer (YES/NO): NO